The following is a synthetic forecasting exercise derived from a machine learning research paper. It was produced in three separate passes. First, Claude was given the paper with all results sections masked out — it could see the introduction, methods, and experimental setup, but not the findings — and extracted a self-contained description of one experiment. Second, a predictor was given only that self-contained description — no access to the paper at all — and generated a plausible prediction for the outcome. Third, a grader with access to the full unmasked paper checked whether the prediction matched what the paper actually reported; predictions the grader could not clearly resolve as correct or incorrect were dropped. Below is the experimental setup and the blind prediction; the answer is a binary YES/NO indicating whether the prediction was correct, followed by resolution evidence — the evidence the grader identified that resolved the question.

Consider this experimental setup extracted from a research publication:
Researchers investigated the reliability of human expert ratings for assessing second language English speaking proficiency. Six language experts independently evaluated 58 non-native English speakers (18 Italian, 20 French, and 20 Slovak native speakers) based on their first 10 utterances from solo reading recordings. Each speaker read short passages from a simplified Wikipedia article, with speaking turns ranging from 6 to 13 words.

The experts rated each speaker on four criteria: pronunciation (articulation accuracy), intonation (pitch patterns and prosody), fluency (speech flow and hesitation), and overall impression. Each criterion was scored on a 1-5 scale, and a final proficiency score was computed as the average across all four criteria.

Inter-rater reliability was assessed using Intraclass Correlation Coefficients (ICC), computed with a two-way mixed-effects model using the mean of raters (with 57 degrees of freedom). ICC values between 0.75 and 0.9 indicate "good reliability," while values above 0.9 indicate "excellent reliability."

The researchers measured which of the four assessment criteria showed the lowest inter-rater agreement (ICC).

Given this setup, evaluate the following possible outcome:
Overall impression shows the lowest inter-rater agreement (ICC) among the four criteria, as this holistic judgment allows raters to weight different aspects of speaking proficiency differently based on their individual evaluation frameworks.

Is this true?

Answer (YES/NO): NO